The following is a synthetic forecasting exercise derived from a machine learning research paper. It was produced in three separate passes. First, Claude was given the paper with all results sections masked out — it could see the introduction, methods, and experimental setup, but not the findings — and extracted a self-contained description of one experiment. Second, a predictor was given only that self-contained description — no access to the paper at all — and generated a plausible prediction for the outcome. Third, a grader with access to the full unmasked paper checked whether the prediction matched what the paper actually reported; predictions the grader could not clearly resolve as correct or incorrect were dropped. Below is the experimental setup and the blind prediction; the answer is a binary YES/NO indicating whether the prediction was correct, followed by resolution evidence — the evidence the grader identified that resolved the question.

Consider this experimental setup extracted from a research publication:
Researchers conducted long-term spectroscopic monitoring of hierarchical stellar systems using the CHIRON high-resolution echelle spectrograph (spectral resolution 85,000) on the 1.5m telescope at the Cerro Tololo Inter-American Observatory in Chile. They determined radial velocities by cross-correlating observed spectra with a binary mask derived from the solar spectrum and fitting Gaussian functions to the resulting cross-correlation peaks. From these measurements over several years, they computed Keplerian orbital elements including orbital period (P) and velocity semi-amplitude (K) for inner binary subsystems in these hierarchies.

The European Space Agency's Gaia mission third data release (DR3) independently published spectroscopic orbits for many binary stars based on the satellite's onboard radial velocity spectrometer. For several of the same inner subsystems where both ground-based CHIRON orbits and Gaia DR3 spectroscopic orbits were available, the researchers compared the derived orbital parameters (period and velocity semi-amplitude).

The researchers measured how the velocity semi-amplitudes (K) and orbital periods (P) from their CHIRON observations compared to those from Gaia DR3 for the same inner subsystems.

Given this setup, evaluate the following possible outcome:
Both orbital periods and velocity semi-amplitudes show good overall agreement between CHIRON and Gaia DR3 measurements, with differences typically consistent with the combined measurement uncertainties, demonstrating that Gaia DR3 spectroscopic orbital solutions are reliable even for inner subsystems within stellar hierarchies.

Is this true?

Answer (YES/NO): NO